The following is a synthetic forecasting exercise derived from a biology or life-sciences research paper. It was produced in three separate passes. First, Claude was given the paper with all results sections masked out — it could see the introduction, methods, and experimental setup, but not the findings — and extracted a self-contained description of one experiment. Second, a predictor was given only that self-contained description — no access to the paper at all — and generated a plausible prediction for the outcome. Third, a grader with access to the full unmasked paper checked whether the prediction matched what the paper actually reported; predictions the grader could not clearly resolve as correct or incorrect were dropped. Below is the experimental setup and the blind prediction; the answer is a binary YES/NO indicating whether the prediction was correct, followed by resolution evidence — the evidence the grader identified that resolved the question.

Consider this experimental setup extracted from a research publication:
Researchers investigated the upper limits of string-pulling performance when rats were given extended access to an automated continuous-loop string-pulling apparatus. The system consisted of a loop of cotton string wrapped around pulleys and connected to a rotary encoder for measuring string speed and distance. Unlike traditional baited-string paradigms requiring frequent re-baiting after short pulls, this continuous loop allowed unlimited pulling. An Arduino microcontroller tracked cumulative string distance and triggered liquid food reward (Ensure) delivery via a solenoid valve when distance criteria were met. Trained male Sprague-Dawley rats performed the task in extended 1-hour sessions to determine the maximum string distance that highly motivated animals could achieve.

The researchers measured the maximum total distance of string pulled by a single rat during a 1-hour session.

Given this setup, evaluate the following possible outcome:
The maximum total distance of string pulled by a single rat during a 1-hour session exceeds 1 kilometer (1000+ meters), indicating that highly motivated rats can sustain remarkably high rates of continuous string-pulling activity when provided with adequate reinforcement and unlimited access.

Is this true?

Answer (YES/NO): NO